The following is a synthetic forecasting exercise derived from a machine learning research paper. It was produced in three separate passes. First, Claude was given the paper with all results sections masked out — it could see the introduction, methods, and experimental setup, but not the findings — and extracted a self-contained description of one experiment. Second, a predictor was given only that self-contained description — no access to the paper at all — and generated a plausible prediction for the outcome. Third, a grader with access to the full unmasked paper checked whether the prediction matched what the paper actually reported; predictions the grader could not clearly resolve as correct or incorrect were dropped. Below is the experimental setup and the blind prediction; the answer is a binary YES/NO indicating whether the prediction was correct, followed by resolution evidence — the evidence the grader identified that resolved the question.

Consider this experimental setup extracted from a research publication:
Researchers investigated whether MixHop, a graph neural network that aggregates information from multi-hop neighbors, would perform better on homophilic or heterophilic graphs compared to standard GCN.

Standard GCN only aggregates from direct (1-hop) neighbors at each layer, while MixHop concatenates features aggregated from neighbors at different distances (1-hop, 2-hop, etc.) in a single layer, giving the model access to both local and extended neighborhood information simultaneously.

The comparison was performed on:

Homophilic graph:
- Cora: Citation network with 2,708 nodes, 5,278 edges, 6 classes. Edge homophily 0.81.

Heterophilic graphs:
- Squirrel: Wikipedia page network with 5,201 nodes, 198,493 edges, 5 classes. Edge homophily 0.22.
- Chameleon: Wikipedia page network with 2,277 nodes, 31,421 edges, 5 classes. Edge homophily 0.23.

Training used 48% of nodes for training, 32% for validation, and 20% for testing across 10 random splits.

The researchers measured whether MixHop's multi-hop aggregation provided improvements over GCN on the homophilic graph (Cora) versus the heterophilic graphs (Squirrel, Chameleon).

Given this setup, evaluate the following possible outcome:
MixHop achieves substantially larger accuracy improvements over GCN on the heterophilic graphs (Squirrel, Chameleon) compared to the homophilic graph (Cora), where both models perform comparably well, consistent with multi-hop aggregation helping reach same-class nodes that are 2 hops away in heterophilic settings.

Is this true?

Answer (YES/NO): NO